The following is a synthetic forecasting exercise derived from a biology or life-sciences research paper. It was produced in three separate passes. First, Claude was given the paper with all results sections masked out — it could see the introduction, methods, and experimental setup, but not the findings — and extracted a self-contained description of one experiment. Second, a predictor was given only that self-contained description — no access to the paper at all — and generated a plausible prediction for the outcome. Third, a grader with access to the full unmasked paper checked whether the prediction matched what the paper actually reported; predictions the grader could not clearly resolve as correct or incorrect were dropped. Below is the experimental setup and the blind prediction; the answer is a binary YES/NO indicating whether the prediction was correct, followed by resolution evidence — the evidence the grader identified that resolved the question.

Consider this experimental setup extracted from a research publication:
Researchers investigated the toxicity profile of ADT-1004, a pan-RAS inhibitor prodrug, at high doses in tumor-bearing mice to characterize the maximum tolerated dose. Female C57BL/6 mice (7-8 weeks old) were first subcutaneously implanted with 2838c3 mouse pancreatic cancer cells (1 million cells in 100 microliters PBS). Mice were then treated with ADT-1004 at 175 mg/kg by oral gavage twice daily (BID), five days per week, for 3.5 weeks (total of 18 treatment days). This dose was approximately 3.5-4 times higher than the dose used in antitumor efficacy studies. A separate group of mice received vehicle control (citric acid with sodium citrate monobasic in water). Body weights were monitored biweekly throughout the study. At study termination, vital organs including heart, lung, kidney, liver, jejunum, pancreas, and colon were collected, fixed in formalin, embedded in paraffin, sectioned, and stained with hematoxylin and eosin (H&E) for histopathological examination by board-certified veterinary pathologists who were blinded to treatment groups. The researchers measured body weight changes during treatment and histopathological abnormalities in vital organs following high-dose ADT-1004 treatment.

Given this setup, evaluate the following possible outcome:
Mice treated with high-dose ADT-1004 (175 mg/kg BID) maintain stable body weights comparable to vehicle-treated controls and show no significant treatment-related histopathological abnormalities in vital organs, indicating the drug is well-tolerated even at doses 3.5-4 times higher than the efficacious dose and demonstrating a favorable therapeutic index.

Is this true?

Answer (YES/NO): YES